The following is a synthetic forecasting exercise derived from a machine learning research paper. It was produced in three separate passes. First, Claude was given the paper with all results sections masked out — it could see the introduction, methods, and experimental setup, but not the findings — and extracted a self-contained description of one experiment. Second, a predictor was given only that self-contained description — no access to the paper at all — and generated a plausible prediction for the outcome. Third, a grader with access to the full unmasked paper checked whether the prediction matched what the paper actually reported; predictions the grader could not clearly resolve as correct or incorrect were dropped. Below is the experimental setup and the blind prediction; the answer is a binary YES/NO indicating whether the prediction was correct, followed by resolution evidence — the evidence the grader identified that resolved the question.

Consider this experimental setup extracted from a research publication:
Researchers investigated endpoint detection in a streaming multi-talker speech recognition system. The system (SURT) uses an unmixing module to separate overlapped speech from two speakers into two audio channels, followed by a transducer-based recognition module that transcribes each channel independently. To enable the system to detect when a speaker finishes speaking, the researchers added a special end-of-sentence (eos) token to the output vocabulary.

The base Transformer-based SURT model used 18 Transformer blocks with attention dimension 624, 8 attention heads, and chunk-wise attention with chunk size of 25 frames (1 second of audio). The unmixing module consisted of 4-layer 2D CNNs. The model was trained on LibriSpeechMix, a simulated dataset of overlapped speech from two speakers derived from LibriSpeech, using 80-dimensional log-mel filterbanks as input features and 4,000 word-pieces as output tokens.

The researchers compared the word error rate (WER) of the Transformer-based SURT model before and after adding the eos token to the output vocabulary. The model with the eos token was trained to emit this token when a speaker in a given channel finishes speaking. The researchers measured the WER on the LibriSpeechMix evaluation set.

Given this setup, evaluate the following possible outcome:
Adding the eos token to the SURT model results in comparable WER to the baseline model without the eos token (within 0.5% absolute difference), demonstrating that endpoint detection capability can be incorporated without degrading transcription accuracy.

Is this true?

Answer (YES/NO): NO